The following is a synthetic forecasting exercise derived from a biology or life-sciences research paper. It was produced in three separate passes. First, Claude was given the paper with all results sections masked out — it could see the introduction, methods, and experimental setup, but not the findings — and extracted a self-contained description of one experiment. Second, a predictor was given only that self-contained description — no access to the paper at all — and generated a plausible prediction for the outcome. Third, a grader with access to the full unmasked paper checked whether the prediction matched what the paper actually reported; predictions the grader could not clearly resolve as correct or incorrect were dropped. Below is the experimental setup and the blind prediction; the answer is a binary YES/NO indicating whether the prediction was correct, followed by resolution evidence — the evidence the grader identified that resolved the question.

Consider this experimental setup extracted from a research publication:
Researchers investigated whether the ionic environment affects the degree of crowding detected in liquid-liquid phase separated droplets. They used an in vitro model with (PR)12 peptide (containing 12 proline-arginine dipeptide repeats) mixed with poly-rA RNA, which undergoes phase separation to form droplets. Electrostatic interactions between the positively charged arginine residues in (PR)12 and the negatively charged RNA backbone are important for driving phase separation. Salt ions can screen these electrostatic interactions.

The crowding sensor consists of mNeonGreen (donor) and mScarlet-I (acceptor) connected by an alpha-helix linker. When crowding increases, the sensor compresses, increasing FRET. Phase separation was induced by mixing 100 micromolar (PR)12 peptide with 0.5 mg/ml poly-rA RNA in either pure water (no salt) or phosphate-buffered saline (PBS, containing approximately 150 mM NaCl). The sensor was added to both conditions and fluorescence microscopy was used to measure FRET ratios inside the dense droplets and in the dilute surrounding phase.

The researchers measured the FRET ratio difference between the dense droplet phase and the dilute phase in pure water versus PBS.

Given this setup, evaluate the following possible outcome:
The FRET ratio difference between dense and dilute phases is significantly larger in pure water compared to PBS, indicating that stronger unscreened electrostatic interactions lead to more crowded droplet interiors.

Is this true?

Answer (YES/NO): NO